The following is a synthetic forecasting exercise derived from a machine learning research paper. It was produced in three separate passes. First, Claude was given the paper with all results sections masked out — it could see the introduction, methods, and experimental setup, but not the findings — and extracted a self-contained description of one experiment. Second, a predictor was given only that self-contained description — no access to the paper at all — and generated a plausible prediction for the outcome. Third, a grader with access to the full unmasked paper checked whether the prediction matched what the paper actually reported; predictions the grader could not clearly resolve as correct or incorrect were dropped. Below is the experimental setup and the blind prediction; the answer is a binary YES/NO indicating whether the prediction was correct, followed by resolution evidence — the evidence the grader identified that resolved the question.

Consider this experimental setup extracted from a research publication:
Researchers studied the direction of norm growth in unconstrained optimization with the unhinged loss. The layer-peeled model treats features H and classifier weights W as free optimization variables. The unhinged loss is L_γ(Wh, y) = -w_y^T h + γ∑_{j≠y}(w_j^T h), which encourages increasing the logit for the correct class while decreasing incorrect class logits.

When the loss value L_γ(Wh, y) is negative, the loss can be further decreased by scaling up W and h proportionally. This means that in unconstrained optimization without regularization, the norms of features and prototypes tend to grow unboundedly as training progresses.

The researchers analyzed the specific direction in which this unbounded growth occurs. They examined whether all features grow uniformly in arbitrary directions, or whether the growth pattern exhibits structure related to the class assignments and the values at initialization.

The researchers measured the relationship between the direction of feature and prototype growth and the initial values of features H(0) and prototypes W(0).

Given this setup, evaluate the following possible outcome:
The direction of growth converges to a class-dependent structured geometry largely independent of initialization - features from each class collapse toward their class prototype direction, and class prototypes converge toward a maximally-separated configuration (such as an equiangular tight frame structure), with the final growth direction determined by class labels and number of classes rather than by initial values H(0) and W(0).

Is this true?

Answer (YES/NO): NO